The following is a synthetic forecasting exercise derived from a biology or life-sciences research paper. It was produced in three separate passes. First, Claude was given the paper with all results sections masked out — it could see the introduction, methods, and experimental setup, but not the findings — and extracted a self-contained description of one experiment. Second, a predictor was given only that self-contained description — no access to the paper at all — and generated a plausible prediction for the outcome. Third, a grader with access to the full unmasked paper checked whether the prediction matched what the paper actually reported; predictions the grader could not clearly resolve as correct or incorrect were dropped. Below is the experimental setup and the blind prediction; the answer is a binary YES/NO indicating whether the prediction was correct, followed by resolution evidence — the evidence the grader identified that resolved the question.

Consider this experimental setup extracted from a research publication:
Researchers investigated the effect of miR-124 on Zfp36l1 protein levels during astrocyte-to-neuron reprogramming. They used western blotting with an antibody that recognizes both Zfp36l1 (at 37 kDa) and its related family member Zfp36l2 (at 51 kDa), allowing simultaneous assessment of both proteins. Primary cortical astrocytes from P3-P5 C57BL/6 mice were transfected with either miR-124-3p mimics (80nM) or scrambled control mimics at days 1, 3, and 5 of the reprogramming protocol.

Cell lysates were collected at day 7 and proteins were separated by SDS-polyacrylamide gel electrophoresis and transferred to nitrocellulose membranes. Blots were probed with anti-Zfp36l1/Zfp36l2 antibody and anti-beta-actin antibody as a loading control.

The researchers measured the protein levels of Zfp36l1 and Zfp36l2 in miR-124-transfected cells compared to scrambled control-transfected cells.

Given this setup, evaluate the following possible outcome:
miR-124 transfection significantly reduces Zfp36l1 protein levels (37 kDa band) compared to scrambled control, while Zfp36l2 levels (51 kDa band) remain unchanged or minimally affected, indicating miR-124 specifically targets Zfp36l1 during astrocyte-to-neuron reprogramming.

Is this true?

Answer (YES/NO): YES